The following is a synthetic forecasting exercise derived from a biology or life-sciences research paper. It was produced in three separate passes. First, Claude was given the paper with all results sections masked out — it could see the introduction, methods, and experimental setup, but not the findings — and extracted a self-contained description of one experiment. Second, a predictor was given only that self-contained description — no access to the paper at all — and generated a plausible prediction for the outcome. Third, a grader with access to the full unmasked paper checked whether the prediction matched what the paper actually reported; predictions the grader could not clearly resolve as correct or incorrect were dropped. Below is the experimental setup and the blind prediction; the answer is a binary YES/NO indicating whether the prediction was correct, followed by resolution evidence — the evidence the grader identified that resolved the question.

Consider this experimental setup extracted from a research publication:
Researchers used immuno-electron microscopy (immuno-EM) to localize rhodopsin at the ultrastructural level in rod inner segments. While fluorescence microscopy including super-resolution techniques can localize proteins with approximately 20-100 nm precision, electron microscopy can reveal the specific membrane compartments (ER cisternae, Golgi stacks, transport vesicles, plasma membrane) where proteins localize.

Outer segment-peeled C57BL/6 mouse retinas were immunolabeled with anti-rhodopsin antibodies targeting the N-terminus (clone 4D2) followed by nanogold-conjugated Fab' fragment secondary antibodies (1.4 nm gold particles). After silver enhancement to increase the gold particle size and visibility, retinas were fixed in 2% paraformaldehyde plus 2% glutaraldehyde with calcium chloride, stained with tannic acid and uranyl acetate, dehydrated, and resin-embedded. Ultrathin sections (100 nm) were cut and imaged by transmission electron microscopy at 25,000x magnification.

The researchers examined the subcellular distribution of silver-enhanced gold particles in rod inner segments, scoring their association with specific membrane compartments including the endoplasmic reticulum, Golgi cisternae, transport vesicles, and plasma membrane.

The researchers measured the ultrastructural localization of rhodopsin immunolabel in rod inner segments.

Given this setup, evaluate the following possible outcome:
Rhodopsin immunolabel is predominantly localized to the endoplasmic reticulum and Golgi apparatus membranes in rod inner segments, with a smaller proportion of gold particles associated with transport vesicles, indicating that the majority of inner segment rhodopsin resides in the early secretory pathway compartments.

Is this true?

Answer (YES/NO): NO